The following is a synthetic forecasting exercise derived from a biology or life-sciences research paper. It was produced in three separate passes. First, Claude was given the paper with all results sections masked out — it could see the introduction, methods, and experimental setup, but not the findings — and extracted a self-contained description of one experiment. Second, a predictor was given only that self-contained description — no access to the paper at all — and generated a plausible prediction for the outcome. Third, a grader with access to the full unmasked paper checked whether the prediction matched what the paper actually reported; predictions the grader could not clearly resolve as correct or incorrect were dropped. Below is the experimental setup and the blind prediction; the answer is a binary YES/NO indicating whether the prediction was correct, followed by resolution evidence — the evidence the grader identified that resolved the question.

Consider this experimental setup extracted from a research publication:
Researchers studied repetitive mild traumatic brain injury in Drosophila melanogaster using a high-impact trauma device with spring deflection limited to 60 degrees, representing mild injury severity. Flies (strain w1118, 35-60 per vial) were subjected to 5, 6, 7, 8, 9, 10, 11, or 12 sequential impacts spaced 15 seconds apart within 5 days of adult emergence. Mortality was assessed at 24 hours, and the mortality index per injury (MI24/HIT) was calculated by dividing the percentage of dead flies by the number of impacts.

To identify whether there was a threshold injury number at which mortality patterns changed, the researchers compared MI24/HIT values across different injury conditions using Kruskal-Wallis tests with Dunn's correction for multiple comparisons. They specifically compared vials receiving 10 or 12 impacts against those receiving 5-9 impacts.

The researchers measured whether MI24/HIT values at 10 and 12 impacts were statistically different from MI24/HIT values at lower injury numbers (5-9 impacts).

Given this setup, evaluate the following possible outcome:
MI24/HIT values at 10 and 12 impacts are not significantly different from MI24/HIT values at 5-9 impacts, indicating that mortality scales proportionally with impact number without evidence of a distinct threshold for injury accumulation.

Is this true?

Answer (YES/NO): NO